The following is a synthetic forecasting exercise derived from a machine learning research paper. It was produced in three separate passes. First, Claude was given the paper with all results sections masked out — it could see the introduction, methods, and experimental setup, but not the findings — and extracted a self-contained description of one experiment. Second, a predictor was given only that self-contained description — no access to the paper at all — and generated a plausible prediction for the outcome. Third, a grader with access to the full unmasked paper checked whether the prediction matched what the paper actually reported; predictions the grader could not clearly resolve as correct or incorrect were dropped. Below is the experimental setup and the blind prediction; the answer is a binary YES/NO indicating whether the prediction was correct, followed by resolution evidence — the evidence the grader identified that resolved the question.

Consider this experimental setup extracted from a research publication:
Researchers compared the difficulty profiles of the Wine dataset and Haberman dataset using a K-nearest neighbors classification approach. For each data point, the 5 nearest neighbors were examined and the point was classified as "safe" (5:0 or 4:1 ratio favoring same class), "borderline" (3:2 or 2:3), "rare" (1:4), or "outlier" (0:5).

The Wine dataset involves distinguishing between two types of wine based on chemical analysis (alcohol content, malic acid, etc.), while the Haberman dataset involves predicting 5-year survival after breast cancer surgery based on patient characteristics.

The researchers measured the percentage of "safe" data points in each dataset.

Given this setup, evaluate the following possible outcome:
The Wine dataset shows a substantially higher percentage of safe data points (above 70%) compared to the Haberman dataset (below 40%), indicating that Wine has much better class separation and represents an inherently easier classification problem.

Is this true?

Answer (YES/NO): YES